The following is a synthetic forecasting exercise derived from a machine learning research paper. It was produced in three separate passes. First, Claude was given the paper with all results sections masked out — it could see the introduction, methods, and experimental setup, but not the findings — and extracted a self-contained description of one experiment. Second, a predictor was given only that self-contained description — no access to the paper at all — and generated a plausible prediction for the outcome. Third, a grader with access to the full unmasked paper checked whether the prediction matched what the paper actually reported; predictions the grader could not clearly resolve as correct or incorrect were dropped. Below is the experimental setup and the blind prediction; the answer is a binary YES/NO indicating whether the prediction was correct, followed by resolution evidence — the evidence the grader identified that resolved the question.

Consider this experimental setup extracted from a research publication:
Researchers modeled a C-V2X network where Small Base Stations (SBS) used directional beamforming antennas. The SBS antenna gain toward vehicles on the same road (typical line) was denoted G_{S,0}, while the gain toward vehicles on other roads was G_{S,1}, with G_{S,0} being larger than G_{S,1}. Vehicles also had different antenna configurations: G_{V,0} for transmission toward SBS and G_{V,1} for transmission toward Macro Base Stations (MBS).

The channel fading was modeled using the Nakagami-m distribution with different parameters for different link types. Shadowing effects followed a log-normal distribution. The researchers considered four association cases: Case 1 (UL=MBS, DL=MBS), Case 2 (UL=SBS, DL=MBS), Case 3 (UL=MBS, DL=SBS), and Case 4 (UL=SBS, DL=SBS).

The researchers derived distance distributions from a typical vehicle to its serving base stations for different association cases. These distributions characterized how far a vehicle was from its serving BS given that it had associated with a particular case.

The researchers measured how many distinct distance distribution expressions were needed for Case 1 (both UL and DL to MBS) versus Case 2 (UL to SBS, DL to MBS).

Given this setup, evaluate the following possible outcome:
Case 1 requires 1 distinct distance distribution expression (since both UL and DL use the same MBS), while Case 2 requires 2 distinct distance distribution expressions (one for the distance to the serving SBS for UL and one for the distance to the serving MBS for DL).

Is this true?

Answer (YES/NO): YES